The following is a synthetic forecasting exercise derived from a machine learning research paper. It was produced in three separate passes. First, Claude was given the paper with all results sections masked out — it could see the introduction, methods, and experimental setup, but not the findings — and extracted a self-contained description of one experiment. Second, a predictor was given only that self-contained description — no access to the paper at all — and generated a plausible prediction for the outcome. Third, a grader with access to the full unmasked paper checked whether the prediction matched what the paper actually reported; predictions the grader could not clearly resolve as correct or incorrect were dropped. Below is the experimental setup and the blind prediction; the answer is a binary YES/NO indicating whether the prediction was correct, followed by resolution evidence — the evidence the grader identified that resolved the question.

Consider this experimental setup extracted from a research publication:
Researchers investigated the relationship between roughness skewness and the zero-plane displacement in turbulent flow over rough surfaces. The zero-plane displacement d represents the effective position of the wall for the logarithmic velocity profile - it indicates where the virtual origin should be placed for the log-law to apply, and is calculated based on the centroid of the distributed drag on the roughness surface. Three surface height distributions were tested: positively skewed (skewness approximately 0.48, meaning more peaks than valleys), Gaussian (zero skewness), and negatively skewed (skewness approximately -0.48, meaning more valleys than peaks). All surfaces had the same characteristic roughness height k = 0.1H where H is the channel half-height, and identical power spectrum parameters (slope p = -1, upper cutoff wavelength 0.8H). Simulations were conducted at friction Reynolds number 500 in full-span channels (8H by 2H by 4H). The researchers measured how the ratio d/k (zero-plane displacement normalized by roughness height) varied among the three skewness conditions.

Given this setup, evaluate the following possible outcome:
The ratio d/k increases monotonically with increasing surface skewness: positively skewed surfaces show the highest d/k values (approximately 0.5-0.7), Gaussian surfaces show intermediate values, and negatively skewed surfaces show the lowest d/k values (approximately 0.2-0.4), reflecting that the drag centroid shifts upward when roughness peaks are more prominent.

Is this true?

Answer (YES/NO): NO